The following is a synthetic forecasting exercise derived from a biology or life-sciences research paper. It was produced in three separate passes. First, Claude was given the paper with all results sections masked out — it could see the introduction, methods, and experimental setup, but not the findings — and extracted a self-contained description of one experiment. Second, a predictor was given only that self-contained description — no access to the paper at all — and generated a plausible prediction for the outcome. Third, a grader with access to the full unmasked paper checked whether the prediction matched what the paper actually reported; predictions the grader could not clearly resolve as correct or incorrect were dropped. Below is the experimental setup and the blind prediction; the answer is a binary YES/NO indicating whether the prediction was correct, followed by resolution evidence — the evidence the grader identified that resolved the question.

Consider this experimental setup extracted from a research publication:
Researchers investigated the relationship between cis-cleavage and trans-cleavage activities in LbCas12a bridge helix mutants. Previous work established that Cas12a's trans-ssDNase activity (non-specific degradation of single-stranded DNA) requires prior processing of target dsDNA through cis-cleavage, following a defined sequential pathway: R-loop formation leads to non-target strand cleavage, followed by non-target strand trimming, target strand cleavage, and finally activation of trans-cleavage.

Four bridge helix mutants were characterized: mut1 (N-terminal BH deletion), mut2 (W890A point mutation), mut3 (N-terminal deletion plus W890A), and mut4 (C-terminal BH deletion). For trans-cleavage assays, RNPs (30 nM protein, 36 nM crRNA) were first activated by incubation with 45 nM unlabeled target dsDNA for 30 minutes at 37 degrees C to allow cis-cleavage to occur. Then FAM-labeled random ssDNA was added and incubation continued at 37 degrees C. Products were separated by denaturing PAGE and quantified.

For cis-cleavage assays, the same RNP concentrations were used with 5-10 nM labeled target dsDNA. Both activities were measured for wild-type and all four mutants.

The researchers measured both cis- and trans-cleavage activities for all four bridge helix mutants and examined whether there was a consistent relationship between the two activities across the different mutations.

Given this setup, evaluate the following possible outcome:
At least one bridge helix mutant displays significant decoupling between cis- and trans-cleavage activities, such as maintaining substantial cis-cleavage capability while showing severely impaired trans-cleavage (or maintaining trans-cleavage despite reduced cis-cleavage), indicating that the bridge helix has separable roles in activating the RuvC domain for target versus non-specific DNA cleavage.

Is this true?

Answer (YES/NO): YES